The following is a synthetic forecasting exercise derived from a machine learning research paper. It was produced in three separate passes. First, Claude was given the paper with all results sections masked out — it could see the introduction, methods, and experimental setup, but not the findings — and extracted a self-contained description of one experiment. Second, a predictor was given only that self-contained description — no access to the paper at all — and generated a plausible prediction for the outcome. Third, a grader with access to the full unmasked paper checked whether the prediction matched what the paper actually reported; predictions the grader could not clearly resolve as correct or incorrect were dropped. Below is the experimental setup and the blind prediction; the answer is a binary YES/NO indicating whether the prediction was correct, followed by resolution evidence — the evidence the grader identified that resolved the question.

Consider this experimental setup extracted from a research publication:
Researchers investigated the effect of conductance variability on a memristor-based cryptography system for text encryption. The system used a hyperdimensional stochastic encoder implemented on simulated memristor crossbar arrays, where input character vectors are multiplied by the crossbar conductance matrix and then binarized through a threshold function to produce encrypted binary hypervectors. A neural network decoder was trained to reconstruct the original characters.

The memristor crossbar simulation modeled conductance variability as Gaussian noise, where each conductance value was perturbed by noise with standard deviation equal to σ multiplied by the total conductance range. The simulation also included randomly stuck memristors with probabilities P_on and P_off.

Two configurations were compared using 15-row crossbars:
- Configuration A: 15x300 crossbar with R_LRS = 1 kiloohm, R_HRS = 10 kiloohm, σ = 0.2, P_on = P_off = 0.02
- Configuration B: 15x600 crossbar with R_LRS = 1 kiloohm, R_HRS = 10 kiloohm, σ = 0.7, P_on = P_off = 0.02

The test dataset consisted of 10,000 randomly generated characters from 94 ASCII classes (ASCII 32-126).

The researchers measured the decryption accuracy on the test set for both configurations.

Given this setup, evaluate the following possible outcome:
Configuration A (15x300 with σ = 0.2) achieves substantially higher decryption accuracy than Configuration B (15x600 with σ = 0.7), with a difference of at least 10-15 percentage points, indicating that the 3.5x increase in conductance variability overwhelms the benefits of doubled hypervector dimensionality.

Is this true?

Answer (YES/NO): NO